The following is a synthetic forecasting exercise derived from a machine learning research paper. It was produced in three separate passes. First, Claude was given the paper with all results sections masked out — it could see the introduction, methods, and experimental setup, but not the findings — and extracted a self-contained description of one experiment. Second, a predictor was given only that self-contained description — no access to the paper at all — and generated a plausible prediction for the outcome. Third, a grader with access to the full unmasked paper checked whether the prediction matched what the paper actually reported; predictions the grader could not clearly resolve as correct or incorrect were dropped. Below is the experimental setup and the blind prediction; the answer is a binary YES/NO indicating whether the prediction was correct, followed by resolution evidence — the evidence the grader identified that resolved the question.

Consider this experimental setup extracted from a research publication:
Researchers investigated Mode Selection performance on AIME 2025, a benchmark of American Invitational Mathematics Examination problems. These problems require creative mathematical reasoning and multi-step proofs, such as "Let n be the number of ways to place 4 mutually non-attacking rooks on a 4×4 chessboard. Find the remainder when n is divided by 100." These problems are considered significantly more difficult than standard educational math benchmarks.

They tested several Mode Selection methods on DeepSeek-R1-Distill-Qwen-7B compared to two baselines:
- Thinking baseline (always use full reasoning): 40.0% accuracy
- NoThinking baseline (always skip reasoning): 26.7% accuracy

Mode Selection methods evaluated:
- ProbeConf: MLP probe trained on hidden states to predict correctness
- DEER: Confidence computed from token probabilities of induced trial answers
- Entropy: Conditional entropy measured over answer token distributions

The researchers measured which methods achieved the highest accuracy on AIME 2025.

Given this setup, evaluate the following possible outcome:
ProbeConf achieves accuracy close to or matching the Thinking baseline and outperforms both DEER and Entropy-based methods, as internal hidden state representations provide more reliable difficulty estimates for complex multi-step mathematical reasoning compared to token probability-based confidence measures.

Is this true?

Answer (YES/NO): YES